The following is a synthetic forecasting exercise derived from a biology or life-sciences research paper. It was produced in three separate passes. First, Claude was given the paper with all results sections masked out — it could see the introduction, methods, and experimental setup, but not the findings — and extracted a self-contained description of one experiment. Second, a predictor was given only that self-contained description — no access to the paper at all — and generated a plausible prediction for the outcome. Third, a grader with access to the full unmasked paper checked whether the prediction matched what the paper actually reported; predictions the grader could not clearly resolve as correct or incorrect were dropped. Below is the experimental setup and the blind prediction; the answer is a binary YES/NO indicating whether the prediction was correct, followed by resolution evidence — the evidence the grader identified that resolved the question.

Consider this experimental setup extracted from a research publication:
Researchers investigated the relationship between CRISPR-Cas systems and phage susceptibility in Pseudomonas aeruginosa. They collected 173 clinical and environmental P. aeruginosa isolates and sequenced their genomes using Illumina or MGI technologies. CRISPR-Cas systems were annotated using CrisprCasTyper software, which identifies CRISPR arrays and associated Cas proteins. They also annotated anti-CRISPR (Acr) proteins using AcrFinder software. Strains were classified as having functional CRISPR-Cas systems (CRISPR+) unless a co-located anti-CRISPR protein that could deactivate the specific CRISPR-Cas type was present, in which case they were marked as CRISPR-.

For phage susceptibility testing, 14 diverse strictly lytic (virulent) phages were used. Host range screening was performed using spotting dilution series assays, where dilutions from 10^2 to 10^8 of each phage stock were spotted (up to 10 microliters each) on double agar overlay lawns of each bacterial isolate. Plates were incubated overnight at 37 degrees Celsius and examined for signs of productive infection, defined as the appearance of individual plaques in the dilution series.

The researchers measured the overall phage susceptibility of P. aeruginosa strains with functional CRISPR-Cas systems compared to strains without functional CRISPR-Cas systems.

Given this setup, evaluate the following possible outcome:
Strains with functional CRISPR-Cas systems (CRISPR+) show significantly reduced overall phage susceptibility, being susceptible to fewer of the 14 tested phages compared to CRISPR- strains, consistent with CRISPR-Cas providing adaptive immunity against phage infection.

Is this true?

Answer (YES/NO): NO